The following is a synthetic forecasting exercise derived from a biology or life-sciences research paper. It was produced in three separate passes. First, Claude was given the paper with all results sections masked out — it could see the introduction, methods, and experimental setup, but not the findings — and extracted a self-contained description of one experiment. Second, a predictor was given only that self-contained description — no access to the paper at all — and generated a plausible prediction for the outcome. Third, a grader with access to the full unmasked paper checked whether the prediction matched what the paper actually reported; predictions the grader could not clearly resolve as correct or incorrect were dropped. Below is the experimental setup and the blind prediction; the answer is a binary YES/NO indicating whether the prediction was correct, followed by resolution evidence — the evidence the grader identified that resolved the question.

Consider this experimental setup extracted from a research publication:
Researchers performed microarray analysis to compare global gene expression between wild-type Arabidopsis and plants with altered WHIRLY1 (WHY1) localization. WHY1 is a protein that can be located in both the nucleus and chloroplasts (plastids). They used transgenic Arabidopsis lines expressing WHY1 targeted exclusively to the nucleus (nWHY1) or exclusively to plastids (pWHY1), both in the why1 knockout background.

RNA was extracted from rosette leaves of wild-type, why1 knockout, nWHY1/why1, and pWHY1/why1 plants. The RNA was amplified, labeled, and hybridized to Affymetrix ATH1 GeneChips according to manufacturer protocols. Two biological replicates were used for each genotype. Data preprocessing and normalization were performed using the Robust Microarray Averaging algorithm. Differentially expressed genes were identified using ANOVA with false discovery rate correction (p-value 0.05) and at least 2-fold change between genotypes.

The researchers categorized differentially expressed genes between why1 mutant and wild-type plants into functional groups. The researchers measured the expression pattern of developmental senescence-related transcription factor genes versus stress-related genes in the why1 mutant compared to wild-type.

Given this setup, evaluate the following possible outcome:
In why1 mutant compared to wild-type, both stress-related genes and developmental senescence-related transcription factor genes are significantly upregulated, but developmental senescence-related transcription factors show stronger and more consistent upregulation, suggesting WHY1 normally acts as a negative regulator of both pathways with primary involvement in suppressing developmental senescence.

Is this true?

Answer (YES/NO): NO